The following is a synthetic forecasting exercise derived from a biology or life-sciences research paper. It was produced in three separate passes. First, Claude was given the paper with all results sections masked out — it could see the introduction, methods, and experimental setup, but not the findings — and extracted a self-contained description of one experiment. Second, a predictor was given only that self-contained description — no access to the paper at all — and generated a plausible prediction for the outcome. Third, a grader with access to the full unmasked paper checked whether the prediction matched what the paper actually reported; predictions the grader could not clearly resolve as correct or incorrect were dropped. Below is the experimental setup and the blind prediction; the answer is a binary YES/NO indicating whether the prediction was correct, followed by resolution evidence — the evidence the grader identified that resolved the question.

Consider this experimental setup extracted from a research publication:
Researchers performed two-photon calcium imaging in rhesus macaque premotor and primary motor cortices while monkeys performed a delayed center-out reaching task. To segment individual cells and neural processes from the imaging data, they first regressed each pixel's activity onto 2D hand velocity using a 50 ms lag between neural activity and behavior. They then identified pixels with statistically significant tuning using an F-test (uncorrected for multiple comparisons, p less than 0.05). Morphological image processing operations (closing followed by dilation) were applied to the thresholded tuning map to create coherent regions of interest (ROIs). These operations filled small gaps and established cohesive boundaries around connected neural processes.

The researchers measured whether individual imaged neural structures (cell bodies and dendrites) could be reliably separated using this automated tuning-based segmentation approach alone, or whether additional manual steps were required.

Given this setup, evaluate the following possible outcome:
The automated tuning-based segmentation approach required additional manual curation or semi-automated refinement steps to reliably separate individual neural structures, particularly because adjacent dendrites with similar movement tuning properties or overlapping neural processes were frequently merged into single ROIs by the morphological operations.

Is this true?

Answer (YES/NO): YES